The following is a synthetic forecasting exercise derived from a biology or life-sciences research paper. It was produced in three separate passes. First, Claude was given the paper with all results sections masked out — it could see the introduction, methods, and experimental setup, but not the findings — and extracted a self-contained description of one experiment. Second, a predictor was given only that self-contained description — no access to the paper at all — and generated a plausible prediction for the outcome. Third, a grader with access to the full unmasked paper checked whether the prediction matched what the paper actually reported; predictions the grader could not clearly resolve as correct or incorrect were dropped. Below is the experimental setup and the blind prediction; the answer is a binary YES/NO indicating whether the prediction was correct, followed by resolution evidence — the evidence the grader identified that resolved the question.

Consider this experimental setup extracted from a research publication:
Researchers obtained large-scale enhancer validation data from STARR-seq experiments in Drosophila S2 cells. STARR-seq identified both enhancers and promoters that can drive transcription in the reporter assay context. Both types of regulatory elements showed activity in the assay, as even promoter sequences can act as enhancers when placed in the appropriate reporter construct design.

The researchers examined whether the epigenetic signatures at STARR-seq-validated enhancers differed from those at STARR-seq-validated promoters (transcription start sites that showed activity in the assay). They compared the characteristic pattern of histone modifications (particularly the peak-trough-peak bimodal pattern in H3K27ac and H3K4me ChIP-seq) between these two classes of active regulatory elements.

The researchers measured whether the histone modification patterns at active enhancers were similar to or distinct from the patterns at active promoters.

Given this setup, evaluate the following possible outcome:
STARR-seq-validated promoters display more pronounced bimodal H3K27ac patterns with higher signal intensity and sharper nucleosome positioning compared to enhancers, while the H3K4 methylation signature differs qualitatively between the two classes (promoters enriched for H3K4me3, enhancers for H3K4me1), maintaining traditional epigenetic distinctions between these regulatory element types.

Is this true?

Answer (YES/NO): YES